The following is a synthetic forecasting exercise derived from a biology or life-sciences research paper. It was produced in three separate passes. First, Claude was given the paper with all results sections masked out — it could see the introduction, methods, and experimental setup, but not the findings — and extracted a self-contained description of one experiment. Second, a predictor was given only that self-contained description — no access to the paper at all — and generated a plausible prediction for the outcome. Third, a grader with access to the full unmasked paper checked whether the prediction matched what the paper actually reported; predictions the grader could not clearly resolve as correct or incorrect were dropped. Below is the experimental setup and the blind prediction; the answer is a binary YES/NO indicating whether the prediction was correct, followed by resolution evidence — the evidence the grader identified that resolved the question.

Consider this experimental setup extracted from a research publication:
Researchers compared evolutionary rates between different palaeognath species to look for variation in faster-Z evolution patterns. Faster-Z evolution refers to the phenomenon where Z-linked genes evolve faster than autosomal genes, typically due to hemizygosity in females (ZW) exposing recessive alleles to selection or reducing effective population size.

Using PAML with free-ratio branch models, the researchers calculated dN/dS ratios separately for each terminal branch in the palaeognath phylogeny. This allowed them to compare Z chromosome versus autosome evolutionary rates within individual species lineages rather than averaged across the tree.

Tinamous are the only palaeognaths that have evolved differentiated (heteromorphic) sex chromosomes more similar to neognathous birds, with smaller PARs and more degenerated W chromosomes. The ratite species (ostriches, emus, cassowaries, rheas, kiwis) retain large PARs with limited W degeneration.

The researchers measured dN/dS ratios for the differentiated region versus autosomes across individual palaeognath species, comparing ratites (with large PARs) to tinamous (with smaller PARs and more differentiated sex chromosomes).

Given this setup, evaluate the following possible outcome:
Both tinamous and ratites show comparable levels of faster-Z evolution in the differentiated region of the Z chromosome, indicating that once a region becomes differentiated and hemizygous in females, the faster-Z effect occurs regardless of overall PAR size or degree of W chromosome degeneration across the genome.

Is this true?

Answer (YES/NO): NO